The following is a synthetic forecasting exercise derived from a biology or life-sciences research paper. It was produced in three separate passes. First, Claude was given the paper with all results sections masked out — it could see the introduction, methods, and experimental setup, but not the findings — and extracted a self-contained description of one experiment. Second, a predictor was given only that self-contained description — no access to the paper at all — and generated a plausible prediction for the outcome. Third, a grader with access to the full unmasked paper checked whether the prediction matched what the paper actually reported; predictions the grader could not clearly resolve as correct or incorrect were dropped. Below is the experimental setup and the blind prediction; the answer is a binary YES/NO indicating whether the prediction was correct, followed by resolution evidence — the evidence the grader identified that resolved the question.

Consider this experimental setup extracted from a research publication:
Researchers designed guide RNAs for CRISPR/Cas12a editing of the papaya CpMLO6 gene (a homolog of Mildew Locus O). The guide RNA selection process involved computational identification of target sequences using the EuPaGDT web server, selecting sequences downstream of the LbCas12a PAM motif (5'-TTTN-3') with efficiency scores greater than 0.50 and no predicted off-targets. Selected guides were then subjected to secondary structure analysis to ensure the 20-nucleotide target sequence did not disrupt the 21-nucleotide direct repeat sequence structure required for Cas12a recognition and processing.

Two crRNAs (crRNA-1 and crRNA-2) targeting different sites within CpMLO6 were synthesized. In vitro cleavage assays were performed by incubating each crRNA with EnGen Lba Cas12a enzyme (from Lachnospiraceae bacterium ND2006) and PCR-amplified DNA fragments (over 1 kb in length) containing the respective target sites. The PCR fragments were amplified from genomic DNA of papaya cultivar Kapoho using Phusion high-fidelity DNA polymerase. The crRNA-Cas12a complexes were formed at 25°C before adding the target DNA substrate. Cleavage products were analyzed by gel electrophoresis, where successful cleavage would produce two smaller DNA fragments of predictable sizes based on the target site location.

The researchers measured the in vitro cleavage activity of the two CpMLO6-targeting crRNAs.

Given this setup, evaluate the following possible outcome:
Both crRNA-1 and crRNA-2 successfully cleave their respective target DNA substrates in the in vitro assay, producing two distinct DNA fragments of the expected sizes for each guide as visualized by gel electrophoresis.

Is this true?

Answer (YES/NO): YES